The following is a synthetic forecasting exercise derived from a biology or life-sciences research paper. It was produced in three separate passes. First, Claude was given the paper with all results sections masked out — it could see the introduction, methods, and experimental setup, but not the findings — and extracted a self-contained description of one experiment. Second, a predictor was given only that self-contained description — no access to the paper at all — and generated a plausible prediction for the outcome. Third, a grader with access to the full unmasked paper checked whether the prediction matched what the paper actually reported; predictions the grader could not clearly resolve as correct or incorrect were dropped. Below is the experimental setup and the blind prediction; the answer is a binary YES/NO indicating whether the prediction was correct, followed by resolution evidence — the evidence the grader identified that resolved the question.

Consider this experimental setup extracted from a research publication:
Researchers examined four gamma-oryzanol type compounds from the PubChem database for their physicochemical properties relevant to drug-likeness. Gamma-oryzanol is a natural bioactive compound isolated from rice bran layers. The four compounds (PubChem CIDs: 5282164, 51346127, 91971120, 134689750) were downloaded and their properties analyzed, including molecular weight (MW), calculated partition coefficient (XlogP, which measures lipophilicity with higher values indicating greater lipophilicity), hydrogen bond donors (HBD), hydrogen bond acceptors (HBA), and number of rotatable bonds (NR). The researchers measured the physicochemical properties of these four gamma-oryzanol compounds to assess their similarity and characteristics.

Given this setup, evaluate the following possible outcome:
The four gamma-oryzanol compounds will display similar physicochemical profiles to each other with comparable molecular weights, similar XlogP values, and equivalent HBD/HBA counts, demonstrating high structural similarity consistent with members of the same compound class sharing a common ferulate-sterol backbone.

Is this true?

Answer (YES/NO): YES